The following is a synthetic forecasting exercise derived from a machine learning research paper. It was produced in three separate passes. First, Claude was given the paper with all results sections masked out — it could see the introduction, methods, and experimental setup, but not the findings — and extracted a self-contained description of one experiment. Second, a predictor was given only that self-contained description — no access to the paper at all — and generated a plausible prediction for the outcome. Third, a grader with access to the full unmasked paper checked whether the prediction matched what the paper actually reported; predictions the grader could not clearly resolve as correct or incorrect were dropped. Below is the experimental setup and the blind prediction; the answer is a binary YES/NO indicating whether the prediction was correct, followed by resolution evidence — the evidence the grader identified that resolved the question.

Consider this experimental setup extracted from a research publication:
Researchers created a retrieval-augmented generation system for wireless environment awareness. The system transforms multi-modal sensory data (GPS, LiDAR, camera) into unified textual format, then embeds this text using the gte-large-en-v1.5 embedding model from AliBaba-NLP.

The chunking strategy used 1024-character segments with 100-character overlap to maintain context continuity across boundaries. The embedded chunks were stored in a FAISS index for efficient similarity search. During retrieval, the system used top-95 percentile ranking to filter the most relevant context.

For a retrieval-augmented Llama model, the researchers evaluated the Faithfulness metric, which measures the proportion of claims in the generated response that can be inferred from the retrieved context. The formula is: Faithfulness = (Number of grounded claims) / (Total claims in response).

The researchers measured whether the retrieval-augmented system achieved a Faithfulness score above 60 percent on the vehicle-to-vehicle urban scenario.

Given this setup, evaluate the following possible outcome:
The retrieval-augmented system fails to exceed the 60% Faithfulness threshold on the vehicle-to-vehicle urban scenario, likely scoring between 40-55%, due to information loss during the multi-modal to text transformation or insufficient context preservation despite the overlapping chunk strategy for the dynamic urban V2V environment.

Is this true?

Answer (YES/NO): NO